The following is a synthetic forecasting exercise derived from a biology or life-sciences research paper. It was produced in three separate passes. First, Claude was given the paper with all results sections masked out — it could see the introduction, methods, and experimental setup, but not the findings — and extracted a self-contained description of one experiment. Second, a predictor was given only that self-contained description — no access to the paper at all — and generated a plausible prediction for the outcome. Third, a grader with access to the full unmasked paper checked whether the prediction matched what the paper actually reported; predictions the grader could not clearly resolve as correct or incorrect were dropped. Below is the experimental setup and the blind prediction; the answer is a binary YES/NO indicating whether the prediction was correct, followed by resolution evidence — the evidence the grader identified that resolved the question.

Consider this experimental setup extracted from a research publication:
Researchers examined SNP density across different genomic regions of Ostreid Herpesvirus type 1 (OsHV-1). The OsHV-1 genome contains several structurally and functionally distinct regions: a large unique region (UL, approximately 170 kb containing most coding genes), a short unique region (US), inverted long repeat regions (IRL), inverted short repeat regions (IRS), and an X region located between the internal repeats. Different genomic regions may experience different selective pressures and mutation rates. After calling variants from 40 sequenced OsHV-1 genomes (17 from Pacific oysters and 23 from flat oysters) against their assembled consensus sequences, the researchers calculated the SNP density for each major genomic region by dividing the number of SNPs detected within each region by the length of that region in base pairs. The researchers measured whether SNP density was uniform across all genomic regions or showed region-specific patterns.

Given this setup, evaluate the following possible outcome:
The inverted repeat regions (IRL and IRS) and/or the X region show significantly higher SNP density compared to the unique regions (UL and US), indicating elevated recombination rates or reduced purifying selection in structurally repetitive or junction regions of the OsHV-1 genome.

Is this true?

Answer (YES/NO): NO